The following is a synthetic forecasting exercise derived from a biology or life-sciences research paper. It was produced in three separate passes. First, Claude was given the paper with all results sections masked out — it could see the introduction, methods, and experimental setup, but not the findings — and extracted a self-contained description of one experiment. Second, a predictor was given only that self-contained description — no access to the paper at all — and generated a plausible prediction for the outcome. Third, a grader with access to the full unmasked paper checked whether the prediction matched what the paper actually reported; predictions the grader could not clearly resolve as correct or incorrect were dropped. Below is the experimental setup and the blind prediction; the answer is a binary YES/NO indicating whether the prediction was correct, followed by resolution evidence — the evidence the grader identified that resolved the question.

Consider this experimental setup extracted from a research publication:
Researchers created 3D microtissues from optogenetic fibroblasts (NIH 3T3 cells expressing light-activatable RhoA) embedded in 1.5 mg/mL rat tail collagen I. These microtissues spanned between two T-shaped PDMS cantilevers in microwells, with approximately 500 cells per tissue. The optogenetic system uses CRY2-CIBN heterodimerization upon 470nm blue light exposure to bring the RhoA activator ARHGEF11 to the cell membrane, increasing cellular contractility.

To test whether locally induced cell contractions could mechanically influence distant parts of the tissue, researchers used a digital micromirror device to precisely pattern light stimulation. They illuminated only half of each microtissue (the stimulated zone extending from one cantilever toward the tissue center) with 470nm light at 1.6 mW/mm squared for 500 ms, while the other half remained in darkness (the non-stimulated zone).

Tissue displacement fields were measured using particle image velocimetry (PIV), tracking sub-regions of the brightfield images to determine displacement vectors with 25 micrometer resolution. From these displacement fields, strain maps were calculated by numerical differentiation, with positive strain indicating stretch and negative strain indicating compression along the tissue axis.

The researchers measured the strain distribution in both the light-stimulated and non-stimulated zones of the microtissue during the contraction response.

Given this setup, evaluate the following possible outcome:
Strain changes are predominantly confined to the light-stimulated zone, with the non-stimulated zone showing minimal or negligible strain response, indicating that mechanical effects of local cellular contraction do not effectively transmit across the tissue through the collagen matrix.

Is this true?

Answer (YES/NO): NO